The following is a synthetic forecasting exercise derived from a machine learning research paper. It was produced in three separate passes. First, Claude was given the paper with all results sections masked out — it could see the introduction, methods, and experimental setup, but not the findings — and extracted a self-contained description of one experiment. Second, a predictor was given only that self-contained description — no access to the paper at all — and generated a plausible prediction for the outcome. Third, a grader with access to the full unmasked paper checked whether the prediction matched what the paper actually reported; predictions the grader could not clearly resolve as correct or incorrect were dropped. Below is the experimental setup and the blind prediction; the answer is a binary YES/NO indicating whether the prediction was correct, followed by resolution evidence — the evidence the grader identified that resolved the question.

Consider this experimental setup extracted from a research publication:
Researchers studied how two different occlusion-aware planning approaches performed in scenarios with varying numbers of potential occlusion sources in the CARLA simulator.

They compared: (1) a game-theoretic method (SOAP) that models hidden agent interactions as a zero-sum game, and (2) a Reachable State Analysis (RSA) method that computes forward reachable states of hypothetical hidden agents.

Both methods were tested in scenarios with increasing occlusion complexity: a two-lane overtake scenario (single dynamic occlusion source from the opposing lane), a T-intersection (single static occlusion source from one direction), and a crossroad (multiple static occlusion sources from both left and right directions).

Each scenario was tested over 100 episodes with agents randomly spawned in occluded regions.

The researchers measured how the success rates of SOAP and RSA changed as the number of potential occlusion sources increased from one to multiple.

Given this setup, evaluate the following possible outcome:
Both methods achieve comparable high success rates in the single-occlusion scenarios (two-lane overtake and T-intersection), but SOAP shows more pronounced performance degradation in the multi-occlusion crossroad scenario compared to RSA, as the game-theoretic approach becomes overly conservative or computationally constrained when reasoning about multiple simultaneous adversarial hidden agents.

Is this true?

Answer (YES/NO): NO